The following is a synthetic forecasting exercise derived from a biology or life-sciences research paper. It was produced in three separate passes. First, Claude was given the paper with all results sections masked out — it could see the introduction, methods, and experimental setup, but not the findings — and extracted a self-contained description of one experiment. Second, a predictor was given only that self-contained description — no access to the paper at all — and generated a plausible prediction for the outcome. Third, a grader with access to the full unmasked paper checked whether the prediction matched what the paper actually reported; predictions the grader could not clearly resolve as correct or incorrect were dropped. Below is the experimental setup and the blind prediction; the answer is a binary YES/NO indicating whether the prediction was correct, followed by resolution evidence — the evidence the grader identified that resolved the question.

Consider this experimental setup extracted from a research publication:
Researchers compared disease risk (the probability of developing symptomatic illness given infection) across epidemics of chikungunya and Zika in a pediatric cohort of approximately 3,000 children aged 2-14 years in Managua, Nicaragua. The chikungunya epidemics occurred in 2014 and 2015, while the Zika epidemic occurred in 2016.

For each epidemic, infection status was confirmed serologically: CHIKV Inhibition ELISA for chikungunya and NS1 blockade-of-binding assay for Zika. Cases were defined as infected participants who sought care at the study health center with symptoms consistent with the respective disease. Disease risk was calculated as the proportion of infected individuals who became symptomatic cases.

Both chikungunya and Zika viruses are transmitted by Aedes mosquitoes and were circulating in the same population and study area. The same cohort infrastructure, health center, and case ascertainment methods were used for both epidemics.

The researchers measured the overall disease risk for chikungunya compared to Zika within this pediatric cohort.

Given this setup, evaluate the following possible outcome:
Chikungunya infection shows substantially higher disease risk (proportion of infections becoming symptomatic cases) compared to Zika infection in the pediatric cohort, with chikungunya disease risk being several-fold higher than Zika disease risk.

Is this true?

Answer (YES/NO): NO